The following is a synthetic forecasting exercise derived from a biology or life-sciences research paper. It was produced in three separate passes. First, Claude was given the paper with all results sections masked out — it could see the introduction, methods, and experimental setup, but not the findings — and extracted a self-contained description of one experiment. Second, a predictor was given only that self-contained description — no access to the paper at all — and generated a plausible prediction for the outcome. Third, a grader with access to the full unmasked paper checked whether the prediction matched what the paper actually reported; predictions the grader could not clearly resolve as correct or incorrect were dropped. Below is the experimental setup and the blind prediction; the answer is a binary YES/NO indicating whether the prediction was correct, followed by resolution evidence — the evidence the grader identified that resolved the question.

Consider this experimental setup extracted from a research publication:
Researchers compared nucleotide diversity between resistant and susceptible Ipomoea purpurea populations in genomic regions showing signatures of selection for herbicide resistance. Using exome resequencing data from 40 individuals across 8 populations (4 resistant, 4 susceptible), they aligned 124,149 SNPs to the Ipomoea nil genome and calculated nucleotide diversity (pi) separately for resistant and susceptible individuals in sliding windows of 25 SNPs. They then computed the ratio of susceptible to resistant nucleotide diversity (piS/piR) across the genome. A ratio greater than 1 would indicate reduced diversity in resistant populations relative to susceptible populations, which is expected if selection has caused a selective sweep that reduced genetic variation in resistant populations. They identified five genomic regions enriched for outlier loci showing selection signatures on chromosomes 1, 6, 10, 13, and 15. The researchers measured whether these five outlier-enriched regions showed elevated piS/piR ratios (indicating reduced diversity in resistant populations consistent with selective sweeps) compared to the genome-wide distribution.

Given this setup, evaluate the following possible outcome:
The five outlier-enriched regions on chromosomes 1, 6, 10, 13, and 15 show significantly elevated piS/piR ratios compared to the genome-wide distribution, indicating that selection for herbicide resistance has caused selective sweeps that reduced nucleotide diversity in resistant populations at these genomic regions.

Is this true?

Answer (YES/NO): NO